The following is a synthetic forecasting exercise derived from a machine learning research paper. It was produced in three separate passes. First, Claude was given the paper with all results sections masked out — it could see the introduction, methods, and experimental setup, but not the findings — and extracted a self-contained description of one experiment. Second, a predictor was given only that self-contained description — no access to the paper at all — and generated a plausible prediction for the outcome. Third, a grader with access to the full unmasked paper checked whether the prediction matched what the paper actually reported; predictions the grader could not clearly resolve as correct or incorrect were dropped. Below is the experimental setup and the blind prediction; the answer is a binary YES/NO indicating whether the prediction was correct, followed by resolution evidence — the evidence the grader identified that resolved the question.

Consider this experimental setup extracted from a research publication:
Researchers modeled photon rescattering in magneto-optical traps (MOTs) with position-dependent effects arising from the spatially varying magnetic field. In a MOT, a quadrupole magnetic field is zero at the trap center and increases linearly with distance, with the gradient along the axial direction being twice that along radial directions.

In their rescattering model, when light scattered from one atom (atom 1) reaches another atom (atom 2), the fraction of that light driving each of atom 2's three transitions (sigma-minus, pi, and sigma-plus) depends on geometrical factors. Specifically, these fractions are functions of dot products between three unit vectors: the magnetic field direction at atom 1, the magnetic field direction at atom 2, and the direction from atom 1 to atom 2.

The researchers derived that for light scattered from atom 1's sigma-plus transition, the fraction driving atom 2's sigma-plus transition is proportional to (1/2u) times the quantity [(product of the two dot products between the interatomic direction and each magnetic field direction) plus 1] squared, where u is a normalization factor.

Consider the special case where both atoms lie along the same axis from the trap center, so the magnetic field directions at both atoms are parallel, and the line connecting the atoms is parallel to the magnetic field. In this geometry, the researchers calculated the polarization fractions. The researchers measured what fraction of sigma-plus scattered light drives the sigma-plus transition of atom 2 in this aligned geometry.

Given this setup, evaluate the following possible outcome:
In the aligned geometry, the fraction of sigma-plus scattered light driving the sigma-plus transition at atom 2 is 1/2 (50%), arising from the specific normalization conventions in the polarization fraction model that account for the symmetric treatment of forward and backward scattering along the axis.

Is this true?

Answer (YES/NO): NO